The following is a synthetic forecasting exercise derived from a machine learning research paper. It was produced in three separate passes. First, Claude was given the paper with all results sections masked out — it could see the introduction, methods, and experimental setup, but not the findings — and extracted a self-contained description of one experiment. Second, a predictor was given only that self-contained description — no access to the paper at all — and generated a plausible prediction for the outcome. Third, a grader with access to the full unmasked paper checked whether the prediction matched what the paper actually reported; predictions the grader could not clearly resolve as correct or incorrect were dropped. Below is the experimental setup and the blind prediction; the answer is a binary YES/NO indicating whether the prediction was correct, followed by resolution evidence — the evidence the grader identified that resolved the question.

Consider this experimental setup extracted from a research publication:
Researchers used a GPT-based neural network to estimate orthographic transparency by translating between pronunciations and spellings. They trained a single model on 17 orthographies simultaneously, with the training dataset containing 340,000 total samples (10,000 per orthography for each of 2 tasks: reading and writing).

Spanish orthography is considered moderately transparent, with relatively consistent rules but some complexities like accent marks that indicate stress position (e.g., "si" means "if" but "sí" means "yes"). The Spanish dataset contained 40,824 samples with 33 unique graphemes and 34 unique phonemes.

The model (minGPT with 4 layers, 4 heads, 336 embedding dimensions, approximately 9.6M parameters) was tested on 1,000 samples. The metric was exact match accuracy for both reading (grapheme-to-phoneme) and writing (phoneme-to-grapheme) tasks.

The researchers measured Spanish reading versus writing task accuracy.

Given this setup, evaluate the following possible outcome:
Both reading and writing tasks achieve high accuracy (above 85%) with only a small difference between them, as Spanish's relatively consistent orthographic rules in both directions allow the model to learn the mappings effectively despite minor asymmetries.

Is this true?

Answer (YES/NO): NO